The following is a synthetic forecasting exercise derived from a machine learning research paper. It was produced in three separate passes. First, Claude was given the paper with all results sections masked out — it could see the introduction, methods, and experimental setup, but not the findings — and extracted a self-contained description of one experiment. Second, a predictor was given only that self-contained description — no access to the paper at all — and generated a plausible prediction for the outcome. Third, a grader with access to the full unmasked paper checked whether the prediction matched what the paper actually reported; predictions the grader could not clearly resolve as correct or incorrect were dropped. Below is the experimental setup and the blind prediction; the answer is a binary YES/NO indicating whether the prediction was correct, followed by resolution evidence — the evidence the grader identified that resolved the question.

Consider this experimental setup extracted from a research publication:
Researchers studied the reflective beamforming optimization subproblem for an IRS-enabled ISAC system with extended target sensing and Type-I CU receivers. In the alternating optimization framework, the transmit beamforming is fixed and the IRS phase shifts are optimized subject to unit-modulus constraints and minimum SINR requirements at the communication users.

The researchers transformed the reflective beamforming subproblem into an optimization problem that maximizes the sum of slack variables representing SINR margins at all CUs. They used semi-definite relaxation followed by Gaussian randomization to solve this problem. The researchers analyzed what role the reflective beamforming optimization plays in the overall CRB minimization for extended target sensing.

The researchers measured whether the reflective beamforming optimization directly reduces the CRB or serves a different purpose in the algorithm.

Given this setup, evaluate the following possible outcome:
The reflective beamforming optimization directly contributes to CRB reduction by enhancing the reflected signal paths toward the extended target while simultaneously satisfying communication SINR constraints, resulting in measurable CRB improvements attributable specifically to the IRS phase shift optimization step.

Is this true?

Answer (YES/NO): NO